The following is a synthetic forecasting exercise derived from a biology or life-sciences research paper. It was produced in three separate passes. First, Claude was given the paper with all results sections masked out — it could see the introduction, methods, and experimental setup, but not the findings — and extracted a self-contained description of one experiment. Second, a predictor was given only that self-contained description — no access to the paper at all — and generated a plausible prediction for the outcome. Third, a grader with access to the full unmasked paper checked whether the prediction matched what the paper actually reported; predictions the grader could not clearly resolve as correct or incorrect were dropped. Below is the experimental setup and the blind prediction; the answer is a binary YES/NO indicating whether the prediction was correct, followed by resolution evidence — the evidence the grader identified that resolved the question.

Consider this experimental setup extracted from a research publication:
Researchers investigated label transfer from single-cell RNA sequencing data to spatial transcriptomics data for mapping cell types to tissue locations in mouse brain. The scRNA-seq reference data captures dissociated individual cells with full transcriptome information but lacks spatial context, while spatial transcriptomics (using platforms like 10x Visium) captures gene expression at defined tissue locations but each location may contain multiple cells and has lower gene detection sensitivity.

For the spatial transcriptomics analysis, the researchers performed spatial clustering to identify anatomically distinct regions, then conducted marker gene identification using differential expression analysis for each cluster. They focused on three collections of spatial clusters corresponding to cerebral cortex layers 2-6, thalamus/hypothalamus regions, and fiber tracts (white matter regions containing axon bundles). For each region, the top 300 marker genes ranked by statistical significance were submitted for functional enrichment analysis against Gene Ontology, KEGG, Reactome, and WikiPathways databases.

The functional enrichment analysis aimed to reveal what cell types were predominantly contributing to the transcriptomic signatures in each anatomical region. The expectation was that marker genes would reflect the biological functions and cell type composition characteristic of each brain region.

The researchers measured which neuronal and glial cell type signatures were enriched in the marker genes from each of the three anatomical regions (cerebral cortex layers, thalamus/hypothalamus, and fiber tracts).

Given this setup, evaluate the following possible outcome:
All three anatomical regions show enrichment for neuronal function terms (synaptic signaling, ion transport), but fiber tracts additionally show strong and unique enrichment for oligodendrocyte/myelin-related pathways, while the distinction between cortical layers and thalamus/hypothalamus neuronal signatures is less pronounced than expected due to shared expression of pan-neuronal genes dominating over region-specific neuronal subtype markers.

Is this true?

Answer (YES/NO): NO